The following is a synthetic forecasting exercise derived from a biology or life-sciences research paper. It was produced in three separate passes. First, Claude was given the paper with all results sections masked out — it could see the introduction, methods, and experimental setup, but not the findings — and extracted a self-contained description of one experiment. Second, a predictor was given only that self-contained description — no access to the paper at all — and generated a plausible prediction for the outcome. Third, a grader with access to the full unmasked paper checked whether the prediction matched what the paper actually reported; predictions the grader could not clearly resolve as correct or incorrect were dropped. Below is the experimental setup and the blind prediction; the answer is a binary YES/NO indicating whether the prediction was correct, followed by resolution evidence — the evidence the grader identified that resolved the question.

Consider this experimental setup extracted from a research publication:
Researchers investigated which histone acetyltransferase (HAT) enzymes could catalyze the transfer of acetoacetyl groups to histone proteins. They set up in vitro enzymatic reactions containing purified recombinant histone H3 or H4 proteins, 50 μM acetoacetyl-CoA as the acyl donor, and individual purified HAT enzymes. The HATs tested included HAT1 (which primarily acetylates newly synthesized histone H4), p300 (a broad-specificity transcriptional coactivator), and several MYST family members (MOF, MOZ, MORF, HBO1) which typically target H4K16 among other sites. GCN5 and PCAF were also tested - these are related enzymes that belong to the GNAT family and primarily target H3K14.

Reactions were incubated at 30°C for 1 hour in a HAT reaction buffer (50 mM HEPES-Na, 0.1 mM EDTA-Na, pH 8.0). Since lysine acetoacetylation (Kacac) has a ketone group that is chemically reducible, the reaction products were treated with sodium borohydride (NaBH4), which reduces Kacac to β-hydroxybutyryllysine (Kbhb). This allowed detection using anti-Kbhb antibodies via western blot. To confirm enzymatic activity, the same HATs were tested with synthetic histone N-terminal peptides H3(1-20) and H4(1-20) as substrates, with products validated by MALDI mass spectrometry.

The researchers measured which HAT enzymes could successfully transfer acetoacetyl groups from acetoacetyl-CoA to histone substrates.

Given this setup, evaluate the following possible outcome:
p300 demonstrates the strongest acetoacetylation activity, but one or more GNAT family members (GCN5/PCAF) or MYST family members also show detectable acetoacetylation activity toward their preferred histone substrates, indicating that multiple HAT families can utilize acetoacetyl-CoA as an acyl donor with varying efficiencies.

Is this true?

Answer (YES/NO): NO